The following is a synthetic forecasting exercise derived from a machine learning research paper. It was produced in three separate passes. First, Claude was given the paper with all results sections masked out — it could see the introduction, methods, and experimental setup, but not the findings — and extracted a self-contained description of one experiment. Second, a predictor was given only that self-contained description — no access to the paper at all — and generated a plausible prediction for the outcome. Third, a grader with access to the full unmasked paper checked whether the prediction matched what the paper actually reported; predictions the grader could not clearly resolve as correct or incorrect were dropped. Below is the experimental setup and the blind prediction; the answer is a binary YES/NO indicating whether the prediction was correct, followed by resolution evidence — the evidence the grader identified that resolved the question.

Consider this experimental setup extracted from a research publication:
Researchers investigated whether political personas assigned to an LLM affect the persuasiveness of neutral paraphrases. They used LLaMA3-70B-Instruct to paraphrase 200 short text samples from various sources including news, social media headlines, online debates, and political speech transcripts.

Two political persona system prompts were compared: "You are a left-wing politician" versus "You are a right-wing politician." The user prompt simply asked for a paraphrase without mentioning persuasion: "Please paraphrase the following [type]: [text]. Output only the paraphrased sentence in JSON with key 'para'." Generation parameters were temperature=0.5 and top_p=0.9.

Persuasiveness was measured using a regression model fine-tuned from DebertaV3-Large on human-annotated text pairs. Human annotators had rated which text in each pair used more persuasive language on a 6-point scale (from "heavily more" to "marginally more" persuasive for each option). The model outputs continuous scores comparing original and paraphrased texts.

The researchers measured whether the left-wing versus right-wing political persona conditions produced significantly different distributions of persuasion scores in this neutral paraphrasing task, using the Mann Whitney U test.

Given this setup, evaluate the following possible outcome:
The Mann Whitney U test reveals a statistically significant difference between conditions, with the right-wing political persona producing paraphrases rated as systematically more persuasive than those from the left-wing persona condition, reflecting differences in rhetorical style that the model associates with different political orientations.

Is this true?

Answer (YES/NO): YES